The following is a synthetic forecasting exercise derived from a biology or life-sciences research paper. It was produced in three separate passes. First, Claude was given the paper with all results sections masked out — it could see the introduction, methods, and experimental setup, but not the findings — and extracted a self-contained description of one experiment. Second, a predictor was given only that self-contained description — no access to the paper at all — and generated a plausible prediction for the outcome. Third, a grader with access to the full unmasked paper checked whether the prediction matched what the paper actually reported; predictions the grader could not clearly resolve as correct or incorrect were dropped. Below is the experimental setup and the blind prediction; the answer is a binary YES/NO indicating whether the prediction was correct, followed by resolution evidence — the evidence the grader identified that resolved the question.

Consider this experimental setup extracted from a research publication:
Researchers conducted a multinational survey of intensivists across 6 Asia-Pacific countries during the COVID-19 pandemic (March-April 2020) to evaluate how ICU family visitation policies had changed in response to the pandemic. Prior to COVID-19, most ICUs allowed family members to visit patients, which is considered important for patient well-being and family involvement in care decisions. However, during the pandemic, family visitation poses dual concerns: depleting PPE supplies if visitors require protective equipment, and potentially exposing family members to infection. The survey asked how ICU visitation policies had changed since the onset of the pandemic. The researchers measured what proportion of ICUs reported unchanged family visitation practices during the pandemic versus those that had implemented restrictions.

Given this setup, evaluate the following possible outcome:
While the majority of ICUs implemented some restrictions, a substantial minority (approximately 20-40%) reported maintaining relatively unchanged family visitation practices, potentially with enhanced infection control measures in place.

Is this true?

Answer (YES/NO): YES